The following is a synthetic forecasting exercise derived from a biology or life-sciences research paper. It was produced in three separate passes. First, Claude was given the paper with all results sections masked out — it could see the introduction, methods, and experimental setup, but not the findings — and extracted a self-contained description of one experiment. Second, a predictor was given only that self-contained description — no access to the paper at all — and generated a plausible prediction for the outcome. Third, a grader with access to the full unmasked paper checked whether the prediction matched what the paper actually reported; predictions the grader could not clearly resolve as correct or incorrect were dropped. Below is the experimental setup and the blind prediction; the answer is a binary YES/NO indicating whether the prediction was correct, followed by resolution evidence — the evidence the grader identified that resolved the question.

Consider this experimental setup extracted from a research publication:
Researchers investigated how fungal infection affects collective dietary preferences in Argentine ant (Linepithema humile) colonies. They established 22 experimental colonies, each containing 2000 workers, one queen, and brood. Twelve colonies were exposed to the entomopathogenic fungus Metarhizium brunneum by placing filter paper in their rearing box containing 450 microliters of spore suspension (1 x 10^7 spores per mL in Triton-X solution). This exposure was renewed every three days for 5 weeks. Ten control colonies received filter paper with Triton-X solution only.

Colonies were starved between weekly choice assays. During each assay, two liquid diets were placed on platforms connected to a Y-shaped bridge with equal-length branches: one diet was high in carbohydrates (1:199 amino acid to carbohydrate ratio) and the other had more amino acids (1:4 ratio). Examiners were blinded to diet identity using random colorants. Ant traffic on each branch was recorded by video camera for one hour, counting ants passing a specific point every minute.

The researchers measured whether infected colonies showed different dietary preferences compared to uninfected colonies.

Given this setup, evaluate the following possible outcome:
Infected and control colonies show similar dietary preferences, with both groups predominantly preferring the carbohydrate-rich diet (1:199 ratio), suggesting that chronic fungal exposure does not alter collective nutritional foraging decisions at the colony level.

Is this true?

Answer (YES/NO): NO